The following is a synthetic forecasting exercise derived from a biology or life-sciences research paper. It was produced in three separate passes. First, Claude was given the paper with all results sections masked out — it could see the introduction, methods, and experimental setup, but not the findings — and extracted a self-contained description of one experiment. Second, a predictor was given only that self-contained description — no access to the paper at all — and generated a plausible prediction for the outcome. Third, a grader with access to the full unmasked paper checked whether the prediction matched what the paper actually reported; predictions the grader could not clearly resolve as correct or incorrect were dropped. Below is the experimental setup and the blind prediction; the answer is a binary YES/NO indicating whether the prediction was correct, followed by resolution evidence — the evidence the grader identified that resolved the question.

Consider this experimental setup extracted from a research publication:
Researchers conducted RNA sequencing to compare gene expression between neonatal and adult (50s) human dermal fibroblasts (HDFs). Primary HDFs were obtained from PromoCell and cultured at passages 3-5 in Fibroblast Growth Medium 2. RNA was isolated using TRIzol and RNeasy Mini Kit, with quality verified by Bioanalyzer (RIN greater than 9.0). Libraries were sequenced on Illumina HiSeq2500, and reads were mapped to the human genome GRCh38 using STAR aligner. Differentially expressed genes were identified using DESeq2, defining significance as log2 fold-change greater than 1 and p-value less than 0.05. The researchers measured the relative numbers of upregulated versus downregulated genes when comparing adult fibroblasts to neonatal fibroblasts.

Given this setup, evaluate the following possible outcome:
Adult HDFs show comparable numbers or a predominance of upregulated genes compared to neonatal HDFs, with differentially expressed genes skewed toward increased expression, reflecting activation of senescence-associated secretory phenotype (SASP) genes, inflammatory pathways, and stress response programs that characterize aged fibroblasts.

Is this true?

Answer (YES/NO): YES